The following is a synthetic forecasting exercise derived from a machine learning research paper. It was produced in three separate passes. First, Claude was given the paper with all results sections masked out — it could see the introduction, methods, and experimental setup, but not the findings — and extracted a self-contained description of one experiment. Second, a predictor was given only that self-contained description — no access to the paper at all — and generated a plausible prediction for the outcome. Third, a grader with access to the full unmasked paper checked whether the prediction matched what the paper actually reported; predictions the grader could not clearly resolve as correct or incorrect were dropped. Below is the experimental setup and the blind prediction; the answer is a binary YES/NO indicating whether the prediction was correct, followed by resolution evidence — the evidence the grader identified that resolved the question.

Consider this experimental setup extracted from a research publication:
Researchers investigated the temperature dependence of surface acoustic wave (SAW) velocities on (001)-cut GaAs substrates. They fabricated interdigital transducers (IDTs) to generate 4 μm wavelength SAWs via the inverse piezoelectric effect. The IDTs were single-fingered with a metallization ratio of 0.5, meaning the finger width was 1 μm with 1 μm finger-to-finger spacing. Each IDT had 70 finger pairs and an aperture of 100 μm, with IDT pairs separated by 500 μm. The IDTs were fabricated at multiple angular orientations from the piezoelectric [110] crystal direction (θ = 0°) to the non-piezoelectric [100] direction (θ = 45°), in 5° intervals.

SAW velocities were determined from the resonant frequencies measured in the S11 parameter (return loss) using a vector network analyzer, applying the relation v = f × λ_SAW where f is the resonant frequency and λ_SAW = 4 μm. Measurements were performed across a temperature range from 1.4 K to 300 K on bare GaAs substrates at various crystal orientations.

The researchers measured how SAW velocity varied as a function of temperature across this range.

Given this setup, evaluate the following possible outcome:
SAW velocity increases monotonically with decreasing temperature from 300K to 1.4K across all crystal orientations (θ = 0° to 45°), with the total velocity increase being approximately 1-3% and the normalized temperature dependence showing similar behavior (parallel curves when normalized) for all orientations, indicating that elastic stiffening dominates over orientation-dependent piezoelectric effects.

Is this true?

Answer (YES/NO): YES